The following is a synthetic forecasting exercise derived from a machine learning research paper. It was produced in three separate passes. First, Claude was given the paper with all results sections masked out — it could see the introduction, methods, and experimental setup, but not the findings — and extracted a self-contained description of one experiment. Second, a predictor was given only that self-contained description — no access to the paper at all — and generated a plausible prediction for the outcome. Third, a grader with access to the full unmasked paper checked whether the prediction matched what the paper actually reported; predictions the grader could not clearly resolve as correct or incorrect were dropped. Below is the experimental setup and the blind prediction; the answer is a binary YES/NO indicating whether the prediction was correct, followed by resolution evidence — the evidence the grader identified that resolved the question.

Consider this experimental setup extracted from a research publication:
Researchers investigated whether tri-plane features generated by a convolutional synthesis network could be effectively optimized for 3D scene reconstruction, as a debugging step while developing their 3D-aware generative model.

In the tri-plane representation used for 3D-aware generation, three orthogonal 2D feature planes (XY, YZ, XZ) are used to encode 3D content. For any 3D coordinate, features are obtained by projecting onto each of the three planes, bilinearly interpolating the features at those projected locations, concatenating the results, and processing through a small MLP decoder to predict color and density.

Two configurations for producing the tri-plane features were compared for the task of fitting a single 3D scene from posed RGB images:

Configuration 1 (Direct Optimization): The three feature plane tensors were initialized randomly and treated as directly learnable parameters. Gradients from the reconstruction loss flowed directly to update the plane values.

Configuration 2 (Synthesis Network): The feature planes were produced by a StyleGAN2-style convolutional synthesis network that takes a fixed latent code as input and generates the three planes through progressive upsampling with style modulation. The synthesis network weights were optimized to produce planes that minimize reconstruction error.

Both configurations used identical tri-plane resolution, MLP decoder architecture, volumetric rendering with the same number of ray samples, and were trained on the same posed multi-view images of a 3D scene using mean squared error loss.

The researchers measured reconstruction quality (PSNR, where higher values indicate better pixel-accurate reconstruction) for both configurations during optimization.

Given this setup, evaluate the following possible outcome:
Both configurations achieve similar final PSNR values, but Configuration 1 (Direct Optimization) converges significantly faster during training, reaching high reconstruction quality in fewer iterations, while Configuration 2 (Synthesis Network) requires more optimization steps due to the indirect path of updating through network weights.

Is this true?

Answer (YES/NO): NO